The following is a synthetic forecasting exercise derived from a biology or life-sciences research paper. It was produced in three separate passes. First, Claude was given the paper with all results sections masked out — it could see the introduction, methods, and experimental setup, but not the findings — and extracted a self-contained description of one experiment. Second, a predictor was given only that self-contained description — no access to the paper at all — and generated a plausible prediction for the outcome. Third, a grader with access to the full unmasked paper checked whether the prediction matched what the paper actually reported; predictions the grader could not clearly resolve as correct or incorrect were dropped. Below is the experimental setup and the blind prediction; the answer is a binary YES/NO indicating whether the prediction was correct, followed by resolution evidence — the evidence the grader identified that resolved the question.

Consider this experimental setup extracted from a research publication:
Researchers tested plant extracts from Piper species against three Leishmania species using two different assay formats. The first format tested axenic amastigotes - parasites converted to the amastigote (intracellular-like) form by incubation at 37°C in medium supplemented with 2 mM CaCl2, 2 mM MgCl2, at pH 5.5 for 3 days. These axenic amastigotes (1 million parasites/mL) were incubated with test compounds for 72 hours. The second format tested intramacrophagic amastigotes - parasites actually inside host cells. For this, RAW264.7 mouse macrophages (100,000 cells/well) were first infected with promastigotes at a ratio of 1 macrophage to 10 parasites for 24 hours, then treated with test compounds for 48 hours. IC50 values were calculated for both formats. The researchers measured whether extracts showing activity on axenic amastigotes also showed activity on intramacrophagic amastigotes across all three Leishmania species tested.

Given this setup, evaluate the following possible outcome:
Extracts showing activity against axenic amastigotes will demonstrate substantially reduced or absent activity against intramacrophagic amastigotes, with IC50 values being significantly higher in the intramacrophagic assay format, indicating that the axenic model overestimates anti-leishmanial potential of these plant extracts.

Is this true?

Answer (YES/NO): NO